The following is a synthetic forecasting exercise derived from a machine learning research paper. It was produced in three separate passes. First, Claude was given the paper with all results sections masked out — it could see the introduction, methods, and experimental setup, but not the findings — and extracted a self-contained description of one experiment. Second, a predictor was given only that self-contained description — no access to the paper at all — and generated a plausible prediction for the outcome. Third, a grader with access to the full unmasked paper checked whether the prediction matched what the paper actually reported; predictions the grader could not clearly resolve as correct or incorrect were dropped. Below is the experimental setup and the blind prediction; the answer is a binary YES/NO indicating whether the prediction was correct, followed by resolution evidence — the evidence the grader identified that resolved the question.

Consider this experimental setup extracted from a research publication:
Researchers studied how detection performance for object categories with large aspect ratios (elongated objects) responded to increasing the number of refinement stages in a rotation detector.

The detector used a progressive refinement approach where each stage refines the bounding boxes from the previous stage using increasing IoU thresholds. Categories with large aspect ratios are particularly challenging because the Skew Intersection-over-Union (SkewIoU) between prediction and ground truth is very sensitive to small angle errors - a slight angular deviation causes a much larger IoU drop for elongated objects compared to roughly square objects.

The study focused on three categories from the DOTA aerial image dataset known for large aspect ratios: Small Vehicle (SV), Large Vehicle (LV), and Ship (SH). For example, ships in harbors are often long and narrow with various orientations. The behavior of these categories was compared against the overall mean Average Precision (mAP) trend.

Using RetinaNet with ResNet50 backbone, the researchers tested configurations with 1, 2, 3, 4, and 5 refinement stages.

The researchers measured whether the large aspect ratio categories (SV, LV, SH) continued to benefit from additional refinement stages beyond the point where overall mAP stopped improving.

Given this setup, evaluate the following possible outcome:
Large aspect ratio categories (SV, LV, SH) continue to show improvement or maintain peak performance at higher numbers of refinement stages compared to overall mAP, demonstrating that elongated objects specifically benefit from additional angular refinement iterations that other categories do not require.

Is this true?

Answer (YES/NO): YES